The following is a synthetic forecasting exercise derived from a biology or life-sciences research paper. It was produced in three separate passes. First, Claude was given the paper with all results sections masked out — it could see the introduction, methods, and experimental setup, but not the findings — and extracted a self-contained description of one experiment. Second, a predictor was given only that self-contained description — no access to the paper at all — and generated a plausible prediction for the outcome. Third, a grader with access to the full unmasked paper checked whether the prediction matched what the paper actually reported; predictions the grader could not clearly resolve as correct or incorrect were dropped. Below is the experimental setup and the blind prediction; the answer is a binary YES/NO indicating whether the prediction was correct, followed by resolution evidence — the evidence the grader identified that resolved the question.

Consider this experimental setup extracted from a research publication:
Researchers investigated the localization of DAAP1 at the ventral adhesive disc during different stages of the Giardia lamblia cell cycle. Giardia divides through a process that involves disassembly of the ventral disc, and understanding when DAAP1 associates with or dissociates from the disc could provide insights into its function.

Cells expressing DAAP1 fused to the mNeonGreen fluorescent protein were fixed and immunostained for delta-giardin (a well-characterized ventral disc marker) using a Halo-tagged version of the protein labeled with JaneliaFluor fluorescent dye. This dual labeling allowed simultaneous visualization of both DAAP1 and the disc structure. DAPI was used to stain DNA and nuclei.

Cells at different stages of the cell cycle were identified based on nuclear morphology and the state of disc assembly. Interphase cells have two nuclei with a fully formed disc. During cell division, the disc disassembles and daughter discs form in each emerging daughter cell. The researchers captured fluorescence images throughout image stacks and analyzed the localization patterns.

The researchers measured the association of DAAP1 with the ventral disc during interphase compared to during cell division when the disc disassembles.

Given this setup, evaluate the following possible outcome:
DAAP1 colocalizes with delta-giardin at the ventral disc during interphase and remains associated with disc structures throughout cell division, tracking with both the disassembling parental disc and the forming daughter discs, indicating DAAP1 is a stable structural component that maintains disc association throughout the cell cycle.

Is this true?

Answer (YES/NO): NO